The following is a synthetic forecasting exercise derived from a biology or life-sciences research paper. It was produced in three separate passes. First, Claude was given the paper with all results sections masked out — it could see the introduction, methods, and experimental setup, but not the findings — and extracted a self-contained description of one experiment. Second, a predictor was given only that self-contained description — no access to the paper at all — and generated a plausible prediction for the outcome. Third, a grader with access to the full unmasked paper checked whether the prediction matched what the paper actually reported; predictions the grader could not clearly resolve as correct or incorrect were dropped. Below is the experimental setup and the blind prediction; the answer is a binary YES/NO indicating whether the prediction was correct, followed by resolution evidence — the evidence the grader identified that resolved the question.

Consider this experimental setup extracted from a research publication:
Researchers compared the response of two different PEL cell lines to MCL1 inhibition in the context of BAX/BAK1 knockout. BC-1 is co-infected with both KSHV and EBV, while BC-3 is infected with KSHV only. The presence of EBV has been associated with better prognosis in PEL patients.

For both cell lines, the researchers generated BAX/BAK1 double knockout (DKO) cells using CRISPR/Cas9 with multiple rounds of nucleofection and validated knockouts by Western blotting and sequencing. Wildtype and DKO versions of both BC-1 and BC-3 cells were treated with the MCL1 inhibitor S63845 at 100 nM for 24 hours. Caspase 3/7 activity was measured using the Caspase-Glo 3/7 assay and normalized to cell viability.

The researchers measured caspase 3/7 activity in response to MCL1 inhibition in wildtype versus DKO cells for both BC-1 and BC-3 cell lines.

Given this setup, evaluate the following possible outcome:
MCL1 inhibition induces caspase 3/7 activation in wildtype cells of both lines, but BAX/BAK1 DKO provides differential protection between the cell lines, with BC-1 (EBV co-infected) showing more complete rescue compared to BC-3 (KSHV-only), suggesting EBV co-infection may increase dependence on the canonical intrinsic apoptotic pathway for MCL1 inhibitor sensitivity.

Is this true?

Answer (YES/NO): NO